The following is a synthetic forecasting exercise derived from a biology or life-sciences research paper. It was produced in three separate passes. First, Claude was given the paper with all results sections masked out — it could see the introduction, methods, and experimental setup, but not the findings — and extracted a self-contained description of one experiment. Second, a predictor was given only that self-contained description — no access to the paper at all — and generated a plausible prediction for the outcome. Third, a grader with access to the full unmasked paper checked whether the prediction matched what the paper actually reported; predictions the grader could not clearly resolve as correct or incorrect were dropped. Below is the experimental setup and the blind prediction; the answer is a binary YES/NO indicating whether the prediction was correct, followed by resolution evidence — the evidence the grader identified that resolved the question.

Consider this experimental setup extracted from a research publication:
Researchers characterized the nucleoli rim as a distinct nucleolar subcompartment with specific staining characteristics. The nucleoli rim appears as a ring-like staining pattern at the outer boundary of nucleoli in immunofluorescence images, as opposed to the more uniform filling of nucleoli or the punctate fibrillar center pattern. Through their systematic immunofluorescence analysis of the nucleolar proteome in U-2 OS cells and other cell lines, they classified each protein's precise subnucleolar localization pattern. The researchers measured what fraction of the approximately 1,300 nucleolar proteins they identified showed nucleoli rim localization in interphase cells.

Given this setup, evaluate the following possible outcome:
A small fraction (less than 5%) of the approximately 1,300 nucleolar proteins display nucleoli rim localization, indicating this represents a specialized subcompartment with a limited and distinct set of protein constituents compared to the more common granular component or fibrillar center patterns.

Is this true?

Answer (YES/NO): NO